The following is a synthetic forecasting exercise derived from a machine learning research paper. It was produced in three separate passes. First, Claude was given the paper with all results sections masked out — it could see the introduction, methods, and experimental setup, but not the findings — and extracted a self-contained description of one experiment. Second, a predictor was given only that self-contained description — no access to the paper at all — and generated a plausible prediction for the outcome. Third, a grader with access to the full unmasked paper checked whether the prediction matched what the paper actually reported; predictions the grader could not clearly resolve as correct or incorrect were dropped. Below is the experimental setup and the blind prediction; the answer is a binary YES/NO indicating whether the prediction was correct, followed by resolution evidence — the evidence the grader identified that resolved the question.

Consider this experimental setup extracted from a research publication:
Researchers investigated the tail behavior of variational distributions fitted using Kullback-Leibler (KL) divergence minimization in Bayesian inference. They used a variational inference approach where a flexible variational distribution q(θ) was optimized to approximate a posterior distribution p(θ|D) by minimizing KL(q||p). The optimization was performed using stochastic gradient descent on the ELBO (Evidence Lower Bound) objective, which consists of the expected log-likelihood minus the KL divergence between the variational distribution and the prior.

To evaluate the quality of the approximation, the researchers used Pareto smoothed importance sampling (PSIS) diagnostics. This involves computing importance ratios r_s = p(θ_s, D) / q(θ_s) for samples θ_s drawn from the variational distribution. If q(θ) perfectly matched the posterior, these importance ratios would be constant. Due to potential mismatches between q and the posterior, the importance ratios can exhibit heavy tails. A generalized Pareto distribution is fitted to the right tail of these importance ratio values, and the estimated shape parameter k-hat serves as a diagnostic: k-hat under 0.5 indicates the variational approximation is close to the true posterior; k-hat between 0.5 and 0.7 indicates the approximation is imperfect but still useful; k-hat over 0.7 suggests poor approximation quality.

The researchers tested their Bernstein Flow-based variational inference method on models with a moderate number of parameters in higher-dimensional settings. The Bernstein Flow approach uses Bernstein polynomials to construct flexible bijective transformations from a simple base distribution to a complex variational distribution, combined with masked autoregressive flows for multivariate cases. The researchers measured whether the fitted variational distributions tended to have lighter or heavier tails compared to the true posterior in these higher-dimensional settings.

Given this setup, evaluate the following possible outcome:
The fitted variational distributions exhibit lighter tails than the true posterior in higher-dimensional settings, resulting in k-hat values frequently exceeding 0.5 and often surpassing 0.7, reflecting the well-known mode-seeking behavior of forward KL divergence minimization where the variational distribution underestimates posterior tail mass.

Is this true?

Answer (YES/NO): NO